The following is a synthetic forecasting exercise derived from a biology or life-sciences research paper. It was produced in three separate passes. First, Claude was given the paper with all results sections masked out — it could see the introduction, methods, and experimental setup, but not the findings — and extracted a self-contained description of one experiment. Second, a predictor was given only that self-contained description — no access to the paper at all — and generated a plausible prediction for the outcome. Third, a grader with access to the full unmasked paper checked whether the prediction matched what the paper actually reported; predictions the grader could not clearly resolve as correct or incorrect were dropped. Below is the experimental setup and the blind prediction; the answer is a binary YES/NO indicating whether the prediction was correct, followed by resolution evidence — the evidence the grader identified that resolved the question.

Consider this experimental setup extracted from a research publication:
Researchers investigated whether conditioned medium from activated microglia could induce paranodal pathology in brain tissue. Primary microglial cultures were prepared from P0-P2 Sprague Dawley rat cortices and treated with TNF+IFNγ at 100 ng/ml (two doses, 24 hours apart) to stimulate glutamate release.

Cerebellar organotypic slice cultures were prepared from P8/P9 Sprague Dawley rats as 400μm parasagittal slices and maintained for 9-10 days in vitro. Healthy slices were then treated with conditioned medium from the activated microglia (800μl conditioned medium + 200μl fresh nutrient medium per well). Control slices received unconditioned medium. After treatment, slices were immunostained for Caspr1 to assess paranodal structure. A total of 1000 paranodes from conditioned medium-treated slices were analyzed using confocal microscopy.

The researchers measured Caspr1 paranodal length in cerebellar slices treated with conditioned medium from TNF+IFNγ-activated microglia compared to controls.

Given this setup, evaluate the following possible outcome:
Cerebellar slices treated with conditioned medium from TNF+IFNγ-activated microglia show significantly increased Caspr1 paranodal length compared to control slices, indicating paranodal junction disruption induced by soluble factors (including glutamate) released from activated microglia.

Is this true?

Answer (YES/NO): YES